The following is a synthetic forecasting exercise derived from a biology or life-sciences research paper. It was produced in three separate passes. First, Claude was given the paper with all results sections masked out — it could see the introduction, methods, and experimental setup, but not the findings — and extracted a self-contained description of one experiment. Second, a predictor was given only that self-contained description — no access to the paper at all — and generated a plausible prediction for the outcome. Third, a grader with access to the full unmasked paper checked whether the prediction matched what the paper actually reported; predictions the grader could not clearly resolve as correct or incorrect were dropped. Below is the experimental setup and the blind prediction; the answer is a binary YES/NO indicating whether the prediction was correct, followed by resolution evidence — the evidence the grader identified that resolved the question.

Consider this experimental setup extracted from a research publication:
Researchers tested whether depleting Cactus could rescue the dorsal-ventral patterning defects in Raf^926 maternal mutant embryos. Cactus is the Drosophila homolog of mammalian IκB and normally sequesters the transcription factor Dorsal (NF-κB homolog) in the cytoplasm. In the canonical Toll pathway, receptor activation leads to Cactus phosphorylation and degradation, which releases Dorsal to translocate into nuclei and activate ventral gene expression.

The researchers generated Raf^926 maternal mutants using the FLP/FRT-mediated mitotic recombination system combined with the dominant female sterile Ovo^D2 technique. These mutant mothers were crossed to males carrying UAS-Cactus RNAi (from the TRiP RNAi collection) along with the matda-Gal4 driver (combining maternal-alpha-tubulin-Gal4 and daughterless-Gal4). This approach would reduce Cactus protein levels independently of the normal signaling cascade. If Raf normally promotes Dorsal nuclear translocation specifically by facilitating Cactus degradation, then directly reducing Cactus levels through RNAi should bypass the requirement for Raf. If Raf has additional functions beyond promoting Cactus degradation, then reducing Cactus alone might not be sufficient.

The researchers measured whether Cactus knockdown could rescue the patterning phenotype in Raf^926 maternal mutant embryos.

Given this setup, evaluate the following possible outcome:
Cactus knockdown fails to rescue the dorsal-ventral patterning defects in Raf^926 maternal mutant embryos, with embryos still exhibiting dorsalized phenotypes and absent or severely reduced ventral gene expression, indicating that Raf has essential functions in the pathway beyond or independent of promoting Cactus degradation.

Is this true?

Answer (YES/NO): NO